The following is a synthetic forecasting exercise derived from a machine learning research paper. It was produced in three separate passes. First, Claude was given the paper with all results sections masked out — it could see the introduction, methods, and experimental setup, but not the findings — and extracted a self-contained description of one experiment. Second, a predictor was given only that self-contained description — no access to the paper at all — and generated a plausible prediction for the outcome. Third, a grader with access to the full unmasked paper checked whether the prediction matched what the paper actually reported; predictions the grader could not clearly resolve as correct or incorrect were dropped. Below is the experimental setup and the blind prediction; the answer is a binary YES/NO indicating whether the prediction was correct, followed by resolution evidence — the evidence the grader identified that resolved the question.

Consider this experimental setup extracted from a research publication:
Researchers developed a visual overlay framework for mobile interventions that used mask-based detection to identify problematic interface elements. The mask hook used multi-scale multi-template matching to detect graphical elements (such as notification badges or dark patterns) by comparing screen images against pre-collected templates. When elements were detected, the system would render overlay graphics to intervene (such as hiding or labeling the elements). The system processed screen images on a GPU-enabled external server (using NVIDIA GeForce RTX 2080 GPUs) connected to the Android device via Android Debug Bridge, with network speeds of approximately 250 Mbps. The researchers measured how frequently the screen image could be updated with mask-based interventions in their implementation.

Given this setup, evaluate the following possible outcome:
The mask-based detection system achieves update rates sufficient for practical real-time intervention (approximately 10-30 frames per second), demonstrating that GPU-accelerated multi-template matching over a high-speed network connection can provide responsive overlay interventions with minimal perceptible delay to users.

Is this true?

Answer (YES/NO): YES